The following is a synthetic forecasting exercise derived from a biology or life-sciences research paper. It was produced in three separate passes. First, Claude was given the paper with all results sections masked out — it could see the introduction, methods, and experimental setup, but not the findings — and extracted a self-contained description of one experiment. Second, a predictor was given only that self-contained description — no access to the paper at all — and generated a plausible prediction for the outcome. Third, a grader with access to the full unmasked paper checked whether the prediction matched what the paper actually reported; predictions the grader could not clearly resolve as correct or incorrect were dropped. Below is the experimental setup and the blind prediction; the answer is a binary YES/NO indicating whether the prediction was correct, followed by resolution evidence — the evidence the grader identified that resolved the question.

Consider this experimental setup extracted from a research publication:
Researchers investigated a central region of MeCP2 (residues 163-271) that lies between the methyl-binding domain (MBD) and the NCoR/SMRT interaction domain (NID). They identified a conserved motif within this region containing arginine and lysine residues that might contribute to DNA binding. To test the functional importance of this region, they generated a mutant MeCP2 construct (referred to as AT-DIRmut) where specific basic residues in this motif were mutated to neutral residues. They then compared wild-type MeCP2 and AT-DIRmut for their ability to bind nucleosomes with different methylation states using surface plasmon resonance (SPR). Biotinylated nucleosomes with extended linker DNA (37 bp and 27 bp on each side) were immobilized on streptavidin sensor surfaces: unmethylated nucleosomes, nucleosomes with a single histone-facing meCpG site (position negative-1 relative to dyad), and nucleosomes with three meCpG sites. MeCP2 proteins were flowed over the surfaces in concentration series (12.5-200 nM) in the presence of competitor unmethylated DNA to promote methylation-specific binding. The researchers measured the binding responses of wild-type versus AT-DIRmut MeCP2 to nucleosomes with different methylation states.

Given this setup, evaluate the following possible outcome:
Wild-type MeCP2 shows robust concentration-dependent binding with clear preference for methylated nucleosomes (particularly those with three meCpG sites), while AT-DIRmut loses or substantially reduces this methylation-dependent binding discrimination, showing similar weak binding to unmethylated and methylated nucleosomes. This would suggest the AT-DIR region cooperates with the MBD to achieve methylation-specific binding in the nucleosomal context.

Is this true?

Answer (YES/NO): NO